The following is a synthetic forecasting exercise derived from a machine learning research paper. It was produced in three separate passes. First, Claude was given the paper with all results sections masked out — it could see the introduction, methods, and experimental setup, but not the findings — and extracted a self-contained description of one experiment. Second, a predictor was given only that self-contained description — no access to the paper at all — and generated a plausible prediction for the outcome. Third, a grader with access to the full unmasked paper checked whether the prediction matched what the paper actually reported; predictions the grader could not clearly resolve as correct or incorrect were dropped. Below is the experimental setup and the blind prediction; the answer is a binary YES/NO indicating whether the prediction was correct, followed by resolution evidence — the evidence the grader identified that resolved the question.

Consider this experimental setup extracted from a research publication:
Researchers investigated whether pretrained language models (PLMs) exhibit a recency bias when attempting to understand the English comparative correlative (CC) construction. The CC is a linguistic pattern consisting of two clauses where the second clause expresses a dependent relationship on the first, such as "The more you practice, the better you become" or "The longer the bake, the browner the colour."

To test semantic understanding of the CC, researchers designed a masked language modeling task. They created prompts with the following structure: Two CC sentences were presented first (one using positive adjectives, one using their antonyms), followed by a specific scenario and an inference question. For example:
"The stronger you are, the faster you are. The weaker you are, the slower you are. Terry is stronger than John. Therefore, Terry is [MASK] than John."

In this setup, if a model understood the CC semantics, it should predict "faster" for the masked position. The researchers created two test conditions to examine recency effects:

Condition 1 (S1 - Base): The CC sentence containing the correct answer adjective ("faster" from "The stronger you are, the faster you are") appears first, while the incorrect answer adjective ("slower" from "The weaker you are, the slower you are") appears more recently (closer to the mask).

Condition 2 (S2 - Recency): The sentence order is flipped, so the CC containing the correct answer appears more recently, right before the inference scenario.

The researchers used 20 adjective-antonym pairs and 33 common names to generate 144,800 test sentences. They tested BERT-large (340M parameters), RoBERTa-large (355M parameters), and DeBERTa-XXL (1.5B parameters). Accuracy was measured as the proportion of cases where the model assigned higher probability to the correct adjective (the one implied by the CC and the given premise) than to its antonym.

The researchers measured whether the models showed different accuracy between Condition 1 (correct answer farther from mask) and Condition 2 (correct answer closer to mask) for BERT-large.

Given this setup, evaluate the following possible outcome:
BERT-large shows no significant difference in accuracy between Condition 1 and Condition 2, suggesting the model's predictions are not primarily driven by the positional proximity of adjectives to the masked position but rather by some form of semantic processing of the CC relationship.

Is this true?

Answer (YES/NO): NO